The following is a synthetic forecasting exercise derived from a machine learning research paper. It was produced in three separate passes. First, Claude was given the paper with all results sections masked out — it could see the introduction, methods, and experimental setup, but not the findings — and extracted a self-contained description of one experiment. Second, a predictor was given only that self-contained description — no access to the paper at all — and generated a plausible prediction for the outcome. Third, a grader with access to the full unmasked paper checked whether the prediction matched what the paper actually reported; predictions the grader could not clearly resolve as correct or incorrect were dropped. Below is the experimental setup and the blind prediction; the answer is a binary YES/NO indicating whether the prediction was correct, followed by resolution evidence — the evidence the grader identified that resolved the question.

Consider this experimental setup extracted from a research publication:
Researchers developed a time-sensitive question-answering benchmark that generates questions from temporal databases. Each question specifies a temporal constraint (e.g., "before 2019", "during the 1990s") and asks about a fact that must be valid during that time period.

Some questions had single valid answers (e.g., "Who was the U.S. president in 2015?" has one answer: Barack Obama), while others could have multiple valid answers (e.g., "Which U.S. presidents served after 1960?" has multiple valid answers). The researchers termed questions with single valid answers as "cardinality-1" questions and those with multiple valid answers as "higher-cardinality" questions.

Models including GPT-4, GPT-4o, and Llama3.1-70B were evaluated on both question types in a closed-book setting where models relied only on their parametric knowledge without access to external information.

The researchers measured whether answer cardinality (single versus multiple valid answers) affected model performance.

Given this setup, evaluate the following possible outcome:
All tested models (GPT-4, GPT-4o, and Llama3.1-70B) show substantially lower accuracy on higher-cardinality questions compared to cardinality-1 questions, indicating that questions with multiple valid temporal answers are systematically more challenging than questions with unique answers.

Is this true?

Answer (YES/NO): NO